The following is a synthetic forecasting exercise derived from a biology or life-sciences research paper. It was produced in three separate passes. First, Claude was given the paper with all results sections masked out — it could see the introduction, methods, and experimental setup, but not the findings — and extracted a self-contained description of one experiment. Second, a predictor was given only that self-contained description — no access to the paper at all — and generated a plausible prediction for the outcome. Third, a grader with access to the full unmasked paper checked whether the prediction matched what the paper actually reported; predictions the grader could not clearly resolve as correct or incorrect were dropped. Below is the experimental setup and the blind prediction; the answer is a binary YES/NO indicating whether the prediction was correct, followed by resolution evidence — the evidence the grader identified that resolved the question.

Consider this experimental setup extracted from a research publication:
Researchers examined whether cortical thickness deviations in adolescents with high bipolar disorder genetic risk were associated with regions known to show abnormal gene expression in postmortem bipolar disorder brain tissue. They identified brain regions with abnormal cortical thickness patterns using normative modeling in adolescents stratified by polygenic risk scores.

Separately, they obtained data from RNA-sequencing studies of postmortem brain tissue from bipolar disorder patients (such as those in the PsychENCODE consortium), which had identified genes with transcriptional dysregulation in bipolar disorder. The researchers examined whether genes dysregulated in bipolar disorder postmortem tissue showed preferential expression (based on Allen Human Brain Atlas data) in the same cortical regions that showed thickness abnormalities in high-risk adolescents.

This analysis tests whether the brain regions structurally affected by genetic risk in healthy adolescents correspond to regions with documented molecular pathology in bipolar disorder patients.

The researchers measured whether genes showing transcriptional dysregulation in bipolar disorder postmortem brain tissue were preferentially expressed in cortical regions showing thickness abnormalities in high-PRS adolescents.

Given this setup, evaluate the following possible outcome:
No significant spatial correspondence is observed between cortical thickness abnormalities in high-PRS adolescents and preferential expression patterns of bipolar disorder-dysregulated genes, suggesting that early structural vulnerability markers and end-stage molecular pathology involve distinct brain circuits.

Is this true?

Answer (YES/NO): NO